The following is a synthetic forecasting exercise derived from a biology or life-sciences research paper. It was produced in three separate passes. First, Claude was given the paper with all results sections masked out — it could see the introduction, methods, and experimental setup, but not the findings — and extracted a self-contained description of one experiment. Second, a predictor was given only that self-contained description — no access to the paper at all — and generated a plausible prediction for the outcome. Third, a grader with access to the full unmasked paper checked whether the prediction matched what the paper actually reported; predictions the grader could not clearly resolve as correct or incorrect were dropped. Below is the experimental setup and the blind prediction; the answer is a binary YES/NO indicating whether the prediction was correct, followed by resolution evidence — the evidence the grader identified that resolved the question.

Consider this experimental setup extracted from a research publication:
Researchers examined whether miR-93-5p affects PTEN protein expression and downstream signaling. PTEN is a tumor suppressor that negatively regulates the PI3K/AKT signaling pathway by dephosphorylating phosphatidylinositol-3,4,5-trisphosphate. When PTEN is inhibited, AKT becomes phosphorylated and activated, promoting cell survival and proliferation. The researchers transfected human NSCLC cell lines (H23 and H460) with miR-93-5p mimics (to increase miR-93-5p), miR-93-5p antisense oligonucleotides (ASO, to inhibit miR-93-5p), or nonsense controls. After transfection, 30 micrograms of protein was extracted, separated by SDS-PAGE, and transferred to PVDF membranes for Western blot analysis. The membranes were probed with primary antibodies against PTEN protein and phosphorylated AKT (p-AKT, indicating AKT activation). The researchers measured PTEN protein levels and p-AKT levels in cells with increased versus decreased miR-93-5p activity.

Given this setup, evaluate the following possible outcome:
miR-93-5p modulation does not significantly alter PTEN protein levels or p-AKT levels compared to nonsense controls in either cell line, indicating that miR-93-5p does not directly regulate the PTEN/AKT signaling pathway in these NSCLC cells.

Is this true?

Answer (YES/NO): NO